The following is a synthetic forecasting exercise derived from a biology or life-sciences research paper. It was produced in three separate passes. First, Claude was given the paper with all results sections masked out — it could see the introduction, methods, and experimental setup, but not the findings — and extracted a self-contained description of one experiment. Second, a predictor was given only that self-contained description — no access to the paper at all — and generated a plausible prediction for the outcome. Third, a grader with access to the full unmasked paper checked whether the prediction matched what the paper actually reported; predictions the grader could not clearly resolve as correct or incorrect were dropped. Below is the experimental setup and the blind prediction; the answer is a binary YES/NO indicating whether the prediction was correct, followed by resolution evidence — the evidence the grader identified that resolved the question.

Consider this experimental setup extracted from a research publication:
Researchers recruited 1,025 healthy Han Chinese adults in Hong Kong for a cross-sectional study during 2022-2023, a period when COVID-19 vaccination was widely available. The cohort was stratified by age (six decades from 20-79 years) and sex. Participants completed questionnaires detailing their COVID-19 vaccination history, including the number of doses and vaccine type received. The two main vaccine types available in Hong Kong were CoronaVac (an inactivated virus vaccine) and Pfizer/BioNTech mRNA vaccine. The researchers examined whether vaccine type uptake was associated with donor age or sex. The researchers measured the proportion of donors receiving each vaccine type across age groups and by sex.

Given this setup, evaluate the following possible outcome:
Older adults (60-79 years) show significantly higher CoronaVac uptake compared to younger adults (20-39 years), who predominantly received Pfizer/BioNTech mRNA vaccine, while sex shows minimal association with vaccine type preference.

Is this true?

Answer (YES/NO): YES